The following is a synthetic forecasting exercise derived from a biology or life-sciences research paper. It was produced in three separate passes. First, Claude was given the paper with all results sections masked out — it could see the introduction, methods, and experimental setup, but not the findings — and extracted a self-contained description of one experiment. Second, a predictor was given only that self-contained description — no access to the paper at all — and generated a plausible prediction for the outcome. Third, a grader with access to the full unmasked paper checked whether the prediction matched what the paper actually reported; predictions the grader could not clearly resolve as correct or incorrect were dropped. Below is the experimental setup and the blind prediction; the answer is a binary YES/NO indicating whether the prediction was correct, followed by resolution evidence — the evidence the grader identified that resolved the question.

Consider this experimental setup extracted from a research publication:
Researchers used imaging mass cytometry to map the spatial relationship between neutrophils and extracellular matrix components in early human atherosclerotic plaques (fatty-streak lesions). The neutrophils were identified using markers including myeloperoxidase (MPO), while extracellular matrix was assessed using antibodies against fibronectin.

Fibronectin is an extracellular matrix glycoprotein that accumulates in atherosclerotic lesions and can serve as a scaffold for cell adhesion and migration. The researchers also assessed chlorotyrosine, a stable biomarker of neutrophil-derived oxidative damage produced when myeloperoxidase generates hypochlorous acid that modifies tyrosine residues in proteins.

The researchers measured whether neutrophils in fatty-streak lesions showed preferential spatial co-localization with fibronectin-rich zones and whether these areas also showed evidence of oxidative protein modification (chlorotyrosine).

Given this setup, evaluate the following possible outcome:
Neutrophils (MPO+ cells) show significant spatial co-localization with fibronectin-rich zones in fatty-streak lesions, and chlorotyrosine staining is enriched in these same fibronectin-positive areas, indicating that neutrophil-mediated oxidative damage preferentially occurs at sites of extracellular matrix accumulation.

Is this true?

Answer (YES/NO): YES